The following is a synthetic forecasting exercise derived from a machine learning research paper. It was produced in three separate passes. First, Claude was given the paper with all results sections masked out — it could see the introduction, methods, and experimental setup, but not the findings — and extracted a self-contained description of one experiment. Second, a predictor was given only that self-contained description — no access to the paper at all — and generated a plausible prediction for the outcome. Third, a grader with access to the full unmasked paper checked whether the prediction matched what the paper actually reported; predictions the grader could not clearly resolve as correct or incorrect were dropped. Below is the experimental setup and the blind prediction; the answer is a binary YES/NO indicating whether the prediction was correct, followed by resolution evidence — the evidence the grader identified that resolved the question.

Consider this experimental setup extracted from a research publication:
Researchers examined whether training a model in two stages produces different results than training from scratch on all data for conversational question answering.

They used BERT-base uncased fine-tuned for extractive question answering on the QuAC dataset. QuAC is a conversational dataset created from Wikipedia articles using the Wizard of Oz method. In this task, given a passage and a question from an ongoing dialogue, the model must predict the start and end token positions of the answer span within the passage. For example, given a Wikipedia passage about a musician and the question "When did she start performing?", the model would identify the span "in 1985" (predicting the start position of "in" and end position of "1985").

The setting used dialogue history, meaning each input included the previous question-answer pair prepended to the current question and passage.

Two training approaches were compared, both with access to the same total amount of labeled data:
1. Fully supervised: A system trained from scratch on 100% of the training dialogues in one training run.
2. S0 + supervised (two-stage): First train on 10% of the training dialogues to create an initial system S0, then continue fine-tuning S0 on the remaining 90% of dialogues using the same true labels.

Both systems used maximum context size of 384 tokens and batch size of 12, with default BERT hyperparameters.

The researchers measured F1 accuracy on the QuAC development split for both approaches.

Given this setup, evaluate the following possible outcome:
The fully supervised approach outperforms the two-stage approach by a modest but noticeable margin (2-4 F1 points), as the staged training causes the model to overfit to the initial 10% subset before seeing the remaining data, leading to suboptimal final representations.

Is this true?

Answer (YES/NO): NO